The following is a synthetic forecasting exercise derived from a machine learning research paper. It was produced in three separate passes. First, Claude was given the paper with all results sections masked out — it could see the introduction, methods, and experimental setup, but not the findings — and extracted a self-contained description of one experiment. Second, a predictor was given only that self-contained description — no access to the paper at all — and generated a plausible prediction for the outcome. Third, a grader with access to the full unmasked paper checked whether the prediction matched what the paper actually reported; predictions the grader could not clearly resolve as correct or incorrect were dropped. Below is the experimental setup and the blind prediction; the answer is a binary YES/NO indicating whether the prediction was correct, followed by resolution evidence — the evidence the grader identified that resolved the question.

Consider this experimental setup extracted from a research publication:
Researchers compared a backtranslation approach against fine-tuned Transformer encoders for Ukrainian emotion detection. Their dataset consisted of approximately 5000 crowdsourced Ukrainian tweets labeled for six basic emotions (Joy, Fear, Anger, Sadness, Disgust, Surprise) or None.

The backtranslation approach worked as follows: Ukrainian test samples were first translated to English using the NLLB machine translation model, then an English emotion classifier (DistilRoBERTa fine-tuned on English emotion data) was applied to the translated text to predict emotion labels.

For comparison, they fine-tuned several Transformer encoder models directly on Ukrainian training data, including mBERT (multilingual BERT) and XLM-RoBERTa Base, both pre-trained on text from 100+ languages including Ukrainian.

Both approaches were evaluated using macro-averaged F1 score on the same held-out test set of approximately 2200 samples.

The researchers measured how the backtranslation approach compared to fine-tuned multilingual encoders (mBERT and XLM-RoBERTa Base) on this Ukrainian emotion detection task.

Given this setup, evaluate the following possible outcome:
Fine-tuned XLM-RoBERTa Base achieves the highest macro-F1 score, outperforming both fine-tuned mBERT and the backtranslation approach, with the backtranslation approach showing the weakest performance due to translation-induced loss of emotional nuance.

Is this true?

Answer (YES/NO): NO